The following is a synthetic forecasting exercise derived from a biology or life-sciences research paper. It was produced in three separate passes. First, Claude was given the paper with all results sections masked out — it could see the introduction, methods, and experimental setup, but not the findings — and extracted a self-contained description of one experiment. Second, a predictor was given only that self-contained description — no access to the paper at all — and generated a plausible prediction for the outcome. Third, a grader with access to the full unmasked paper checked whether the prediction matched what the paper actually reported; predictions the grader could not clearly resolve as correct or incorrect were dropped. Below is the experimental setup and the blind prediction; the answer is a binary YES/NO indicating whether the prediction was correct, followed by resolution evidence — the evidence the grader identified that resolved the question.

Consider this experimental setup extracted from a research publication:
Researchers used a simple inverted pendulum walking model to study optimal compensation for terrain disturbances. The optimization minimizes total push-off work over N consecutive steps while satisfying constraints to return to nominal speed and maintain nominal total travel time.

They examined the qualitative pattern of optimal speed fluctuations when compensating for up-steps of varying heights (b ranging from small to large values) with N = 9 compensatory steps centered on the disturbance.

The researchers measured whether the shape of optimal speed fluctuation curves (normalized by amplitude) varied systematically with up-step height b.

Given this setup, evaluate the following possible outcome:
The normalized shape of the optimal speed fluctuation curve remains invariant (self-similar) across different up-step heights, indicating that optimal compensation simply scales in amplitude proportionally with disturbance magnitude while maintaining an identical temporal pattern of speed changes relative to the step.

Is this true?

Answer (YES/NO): YES